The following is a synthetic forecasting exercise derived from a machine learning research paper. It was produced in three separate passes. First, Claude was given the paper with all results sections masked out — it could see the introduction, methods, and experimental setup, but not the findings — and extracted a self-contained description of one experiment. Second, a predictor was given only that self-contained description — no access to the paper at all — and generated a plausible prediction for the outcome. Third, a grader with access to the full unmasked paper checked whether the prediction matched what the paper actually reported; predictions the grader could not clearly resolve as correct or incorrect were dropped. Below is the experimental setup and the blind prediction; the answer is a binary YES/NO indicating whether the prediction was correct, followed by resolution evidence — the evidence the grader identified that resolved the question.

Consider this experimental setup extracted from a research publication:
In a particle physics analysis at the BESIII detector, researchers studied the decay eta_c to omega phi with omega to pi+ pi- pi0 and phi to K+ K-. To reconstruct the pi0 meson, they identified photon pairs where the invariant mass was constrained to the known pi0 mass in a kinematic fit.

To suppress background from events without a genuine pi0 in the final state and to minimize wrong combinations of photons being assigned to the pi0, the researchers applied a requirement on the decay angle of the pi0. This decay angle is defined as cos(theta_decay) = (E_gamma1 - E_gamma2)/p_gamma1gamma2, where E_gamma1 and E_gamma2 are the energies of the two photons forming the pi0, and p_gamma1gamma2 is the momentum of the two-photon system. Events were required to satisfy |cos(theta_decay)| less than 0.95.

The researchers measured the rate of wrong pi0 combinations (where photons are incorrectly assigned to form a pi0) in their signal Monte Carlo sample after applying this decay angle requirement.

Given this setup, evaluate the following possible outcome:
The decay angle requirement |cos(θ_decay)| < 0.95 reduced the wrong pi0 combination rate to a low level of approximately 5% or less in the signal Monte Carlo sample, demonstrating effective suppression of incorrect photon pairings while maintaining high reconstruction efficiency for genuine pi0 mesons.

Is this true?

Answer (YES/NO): NO